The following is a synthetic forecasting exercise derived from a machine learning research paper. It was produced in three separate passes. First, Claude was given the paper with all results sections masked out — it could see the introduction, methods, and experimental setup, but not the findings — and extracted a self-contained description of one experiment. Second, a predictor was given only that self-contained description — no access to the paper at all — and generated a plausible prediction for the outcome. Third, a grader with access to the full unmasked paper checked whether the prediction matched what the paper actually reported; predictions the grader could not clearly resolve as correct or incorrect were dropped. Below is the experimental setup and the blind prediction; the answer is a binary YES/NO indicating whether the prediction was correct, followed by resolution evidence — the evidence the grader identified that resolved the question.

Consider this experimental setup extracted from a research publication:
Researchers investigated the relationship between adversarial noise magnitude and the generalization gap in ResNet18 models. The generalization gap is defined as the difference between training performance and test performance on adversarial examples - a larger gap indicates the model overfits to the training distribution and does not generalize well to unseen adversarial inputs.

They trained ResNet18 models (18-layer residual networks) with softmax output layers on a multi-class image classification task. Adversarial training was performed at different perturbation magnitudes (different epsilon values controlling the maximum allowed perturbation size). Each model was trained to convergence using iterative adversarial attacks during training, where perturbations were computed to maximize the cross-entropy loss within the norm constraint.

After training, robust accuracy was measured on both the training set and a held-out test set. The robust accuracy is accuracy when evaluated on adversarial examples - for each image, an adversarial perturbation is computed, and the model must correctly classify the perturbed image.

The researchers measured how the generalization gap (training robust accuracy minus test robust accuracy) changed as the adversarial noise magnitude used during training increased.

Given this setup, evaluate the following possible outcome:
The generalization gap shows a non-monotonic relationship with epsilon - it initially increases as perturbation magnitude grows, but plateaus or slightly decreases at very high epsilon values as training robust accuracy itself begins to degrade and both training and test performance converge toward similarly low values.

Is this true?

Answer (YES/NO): NO